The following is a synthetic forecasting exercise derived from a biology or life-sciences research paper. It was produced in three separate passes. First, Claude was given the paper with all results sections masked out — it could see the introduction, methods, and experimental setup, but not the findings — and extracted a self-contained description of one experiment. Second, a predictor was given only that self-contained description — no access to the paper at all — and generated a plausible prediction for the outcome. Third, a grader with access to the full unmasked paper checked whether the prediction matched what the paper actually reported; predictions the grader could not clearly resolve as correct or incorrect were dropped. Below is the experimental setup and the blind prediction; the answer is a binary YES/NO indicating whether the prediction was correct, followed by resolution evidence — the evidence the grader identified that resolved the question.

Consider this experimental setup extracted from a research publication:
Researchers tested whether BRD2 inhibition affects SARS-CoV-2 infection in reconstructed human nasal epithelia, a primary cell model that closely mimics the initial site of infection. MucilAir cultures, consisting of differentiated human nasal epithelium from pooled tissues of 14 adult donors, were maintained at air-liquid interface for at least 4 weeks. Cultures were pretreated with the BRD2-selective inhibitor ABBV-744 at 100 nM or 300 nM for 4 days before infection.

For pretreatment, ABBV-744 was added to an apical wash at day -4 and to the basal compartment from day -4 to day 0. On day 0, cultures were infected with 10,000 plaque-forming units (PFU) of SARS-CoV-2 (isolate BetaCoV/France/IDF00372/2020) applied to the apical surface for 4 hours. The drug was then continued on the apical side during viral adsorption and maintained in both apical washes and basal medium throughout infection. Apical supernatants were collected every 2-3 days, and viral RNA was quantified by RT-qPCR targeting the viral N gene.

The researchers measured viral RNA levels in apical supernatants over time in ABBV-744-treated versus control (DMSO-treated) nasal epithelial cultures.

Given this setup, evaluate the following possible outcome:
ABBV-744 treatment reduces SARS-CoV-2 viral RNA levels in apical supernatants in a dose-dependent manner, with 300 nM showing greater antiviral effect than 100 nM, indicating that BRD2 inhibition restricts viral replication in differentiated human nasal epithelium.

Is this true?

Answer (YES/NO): NO